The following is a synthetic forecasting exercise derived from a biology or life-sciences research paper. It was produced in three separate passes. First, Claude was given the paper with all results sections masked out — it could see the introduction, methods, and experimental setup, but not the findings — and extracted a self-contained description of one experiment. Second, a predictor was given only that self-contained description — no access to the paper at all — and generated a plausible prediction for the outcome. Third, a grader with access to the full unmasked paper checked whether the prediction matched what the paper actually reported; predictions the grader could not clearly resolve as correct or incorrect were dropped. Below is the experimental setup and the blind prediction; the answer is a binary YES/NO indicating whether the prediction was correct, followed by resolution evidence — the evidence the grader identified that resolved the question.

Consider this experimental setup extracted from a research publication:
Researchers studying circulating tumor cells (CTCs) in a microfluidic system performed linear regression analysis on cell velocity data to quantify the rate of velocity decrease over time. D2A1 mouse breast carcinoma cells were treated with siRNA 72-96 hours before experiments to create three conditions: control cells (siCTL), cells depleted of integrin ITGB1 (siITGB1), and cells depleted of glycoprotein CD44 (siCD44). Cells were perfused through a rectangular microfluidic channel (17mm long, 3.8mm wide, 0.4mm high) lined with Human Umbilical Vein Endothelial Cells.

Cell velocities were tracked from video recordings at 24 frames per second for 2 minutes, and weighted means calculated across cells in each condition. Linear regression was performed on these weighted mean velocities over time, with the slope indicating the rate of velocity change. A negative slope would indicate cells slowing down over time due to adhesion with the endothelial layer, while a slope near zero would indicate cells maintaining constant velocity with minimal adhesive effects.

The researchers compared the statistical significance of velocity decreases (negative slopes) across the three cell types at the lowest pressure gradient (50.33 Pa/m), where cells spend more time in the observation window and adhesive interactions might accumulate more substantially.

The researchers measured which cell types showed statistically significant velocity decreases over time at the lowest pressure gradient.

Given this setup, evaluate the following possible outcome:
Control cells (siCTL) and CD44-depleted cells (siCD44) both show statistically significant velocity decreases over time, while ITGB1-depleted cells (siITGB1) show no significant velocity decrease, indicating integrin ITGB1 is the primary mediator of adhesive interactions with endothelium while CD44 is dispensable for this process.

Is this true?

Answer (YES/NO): NO